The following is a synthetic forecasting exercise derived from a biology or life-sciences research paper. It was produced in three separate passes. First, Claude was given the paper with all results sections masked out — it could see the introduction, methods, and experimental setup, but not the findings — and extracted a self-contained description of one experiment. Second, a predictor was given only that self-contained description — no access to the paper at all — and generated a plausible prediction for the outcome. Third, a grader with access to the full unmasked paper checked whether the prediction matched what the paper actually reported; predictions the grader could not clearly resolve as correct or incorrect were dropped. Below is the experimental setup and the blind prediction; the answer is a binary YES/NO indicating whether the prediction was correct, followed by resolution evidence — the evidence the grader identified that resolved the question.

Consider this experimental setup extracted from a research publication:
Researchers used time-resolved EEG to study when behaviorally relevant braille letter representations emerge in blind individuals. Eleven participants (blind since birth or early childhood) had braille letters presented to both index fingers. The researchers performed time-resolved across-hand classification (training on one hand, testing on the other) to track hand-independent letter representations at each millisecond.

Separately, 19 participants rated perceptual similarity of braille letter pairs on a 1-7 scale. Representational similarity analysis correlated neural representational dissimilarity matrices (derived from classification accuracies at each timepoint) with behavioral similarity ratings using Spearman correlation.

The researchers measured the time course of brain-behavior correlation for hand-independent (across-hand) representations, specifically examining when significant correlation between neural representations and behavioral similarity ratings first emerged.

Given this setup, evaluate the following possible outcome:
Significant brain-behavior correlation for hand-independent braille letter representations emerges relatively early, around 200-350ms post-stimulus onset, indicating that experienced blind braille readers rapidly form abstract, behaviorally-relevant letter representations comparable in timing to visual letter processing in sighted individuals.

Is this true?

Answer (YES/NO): NO